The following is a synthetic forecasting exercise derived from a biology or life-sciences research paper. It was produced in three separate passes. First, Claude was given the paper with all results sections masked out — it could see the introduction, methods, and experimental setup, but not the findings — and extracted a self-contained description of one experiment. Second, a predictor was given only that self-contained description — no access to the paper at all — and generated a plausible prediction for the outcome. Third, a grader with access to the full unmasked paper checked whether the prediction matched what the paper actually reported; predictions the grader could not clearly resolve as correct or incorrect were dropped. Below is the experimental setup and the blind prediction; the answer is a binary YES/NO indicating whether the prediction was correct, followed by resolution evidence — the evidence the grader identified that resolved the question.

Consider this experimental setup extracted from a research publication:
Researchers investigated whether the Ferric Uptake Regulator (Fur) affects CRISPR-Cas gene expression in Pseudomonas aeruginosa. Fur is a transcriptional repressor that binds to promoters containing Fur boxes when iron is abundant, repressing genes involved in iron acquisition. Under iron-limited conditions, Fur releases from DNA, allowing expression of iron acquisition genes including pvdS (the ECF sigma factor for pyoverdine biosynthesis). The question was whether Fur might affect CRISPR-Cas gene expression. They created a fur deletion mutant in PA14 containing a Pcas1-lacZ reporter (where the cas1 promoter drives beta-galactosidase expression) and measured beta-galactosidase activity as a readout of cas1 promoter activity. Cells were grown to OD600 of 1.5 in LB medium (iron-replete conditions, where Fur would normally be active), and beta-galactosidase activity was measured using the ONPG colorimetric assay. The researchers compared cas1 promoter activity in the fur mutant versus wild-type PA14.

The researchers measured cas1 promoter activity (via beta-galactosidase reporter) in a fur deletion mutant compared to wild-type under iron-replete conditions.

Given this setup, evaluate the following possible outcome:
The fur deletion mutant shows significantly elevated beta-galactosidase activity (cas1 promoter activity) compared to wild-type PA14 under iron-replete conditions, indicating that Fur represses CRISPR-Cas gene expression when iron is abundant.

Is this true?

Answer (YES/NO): YES